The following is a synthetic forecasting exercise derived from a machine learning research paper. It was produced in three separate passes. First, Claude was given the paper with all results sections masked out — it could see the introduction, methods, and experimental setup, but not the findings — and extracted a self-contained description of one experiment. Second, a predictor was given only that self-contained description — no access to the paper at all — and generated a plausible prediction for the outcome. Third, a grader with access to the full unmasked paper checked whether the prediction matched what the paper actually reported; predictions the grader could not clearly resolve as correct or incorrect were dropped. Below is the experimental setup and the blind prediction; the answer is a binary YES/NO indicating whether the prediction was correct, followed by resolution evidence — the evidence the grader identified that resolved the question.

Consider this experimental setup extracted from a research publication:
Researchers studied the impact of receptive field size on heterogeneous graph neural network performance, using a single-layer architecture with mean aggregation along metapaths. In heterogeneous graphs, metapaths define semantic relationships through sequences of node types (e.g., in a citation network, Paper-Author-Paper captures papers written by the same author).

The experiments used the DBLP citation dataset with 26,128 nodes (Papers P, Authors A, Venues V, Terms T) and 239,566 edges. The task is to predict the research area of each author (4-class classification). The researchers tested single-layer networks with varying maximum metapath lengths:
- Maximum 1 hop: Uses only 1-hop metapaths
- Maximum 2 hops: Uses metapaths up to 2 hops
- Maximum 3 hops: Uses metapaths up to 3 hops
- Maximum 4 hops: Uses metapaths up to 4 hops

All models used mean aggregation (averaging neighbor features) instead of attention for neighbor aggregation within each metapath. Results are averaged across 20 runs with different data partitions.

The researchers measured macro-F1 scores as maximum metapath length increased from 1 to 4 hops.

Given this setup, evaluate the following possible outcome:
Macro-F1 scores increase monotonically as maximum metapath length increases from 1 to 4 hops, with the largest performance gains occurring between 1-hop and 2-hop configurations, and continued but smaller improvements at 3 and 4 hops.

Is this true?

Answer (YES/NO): YES